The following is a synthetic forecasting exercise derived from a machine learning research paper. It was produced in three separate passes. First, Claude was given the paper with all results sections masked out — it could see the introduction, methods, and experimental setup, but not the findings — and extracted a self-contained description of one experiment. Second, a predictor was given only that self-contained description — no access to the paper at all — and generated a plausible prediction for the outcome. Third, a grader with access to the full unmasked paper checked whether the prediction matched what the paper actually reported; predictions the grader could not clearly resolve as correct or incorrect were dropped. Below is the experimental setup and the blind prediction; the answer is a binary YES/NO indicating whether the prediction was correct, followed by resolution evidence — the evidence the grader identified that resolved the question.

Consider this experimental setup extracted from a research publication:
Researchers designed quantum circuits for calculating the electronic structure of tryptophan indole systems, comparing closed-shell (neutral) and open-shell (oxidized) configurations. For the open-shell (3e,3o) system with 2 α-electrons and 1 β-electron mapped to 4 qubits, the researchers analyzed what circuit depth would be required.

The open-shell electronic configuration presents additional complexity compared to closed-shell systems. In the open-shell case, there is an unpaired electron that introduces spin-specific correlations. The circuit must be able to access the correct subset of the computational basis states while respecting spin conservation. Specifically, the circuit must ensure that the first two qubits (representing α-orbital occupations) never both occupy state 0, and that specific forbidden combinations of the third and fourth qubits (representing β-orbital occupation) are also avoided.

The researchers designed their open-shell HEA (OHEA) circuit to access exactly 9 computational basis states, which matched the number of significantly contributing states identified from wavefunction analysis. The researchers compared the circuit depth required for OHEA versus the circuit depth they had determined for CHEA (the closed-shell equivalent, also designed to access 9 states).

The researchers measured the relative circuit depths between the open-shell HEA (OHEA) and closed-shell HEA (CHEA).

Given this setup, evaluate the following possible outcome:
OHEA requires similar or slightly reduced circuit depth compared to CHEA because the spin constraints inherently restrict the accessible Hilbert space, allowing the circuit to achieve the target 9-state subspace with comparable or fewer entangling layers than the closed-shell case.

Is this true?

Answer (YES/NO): NO